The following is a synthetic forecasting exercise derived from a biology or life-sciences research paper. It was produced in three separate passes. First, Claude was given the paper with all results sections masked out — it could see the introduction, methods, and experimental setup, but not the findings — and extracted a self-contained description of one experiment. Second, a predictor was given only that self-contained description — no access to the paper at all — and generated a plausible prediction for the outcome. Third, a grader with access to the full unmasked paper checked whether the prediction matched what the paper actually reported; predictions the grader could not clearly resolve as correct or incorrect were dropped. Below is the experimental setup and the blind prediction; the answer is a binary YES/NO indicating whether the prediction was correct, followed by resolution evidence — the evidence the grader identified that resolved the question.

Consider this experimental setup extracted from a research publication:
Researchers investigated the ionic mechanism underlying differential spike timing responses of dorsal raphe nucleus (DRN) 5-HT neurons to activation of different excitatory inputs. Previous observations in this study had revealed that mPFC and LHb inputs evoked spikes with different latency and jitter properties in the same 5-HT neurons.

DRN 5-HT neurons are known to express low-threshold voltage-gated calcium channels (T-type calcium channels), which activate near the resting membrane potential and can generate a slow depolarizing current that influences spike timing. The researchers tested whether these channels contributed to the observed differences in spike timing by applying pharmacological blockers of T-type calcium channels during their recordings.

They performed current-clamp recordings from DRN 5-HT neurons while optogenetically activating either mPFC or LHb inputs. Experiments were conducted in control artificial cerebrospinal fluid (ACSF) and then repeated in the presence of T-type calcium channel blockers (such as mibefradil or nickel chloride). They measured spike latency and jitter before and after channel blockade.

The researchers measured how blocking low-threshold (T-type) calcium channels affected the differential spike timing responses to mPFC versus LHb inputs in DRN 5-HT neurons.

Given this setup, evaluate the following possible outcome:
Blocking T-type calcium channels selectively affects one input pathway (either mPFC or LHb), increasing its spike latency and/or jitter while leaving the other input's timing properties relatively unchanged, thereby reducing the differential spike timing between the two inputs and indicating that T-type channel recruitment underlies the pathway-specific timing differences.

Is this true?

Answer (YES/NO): NO